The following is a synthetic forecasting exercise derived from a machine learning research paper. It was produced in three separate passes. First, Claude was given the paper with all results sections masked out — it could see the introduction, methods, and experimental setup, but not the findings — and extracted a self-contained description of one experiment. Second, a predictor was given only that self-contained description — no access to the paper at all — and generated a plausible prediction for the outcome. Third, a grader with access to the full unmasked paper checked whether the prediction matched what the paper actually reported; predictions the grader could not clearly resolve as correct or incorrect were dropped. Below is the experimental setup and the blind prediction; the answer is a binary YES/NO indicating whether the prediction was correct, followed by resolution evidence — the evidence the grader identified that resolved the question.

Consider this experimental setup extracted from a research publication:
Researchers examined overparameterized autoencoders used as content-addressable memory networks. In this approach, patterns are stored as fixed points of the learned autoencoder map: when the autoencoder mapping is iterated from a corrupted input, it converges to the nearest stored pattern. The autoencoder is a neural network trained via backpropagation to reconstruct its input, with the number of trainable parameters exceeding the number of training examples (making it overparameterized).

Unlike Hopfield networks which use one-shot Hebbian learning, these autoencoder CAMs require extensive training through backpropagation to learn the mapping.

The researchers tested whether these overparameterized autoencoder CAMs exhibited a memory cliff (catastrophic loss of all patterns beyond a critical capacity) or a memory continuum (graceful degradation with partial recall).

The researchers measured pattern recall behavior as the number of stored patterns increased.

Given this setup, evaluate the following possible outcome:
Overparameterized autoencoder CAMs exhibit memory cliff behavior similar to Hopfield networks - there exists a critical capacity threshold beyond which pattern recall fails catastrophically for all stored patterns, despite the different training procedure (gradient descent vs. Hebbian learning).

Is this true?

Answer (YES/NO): YES